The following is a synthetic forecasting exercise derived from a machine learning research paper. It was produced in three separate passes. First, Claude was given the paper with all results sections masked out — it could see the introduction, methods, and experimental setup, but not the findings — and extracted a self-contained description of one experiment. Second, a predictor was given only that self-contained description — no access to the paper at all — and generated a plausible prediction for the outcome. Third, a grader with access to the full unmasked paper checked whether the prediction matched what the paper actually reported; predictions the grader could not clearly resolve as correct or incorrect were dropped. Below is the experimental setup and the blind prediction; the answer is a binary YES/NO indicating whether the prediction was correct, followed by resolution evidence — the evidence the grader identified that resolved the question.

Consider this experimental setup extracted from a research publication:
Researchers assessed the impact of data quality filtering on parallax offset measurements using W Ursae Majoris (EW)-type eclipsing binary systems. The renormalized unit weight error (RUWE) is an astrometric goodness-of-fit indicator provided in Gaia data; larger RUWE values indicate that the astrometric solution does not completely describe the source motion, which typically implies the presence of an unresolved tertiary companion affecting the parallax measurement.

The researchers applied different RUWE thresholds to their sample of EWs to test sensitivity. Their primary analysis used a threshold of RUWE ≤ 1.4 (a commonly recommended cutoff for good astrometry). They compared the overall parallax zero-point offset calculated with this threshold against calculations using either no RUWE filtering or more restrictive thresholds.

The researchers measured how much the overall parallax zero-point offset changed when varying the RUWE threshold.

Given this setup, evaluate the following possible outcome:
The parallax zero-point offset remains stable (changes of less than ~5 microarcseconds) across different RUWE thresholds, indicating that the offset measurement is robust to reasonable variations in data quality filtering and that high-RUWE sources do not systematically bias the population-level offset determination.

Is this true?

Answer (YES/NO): YES